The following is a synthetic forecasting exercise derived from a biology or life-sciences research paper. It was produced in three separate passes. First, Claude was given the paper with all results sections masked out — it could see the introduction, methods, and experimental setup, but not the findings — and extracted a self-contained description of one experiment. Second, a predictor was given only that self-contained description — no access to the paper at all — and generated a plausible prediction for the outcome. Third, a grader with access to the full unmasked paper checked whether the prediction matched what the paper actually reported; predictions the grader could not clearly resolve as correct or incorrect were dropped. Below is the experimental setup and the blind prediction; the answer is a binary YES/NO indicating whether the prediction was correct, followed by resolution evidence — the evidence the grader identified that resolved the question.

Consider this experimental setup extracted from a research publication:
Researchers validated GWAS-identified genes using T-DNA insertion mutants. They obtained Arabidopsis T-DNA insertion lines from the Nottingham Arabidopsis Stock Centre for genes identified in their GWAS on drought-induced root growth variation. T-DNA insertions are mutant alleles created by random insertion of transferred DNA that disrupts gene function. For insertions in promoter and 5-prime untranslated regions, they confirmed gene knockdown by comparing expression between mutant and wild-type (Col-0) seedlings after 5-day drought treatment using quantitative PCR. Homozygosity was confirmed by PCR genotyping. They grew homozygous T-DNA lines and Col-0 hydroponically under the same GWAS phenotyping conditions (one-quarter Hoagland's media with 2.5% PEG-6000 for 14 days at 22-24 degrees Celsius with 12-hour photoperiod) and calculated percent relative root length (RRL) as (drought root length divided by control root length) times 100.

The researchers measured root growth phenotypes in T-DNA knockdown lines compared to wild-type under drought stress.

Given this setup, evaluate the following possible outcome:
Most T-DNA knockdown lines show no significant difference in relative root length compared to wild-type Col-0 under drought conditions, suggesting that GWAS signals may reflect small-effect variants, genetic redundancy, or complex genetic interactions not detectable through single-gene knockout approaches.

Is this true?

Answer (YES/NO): NO